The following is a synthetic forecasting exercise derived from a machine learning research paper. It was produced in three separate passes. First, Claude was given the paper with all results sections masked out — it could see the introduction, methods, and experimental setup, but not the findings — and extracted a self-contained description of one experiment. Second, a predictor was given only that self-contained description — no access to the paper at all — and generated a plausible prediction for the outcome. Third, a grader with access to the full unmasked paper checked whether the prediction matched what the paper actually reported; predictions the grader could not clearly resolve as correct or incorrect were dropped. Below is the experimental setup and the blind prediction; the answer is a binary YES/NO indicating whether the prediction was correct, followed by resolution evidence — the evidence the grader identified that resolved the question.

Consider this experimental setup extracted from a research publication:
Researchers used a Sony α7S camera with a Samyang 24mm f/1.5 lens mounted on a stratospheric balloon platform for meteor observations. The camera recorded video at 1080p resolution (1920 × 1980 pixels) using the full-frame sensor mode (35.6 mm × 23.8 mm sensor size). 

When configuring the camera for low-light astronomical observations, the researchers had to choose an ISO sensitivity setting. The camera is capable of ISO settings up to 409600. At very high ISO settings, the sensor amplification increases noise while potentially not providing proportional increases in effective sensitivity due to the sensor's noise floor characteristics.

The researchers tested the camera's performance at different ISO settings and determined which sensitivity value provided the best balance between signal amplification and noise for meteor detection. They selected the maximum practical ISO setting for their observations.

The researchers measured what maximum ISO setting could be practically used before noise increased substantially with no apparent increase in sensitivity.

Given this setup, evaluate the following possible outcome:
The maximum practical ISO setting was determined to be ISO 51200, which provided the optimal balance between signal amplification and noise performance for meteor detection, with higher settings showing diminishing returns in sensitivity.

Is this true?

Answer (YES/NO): NO